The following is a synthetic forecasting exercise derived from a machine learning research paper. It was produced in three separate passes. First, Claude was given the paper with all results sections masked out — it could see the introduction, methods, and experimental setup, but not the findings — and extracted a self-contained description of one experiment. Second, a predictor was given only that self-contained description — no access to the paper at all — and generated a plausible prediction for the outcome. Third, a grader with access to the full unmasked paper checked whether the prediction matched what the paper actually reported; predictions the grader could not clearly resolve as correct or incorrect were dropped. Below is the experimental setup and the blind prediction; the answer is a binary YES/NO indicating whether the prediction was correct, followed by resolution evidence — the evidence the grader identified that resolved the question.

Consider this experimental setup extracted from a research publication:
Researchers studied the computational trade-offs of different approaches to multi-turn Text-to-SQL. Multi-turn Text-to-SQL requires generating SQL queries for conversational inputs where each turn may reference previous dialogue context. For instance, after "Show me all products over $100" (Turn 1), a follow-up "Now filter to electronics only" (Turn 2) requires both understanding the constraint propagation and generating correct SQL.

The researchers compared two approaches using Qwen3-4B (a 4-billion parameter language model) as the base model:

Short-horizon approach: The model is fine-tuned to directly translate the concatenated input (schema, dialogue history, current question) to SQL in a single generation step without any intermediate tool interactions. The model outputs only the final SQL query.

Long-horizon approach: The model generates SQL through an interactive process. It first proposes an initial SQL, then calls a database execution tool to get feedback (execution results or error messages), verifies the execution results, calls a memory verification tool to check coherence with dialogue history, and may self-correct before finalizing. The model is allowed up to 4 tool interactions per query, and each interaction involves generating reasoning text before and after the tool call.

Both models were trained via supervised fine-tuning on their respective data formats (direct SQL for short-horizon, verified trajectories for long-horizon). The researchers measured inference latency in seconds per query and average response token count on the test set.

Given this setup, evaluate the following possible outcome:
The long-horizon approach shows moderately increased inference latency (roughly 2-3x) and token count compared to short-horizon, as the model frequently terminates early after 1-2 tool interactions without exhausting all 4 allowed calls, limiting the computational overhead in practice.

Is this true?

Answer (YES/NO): NO